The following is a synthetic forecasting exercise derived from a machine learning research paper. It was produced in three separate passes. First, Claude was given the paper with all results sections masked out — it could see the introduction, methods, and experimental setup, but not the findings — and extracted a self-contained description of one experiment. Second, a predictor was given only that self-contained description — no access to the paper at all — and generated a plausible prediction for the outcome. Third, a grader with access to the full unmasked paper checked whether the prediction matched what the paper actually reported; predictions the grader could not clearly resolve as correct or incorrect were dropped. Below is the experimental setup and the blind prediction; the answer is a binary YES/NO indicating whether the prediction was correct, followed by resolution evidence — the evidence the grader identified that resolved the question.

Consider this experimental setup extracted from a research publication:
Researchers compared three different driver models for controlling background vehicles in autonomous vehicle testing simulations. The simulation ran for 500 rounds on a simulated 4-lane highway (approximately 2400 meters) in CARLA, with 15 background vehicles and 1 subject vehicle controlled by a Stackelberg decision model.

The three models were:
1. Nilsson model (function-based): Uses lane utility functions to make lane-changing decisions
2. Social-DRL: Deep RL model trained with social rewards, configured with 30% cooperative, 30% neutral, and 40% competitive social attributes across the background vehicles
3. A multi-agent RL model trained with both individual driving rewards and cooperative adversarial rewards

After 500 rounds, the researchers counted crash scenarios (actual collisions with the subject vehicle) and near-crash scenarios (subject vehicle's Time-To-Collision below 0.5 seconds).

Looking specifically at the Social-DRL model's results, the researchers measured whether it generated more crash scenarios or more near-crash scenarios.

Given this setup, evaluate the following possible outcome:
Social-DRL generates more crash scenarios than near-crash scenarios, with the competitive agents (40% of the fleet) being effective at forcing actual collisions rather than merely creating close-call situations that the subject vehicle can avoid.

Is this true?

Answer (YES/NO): YES